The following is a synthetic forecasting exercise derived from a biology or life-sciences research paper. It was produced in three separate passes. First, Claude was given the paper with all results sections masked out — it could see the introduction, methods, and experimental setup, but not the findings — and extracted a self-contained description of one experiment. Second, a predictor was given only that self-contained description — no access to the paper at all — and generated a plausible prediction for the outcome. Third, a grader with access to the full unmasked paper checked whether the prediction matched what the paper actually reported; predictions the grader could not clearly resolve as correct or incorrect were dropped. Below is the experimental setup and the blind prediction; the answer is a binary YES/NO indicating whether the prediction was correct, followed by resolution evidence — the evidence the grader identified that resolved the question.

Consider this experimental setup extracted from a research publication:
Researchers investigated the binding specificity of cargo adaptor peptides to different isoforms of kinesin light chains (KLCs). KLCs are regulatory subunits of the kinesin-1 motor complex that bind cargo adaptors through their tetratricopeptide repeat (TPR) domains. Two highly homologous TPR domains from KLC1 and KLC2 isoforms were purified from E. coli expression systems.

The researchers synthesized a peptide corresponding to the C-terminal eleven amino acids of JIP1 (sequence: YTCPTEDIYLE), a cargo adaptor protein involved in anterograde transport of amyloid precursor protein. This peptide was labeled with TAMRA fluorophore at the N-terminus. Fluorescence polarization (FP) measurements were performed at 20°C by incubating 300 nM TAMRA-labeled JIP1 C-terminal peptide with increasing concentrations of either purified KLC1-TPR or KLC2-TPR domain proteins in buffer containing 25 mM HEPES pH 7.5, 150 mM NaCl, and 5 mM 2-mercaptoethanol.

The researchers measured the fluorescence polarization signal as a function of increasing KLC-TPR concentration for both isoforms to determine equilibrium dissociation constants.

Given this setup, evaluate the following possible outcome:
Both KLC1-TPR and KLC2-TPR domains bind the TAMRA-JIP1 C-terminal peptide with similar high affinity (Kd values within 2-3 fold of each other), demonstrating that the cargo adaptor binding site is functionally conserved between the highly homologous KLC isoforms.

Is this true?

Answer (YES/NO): NO